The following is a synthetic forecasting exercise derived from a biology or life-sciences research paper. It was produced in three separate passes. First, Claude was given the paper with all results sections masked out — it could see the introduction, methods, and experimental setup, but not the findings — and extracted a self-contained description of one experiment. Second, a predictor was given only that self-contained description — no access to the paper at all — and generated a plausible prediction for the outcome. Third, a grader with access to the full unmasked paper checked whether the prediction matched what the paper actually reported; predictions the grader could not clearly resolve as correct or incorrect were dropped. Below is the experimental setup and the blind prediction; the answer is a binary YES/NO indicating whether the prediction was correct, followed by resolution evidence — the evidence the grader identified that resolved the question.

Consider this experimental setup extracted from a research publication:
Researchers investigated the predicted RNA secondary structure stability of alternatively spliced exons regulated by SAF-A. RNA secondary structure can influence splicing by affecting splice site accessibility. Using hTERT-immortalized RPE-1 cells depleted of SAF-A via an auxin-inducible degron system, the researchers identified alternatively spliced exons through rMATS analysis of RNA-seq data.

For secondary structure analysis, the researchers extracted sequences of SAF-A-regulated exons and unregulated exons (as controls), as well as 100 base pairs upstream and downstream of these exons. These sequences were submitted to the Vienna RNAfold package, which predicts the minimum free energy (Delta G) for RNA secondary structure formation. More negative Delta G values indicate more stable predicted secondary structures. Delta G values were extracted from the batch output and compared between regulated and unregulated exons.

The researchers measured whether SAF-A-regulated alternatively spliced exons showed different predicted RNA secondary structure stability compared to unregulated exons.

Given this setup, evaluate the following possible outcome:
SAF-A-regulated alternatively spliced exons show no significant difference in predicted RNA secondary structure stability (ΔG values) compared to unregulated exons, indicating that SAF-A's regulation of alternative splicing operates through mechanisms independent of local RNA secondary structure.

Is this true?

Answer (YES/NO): YES